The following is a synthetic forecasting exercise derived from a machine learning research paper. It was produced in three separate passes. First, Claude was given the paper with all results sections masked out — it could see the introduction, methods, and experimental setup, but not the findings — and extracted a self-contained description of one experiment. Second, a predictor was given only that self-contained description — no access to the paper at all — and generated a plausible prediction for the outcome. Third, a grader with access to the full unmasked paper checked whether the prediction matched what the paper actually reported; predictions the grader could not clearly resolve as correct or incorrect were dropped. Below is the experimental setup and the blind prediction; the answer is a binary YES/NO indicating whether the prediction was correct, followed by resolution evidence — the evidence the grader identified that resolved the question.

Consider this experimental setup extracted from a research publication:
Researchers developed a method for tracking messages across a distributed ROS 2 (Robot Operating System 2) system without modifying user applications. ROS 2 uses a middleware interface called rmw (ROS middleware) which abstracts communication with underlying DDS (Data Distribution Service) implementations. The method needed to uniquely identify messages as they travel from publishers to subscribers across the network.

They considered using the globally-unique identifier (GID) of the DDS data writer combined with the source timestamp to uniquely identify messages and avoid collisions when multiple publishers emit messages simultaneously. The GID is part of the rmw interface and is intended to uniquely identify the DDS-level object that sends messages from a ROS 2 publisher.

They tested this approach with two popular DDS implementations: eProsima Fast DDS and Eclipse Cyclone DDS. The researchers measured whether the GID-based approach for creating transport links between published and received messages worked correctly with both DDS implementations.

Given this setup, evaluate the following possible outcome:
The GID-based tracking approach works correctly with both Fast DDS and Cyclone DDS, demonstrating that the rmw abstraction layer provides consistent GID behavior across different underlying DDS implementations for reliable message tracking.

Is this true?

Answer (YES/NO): NO